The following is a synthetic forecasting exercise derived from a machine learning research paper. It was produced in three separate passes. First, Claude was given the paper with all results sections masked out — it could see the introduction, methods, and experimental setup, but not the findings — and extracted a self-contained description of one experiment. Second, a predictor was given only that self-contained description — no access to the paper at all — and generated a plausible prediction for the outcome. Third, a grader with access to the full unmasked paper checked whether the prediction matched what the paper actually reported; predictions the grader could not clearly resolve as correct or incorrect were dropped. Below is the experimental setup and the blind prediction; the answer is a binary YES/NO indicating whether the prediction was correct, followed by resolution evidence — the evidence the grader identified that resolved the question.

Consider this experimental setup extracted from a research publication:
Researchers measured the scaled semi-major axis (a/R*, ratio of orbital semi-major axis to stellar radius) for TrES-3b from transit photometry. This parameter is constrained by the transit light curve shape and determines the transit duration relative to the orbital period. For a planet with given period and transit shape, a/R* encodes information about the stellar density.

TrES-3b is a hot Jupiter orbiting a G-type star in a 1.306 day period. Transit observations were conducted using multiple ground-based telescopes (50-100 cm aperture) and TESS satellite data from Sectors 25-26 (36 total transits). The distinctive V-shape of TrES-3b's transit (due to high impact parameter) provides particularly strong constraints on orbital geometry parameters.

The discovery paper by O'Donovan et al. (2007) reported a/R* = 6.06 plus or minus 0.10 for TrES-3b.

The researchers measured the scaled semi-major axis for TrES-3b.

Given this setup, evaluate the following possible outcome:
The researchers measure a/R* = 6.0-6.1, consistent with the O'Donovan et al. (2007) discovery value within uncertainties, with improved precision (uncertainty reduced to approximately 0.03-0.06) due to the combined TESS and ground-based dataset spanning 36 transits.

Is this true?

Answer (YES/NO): NO